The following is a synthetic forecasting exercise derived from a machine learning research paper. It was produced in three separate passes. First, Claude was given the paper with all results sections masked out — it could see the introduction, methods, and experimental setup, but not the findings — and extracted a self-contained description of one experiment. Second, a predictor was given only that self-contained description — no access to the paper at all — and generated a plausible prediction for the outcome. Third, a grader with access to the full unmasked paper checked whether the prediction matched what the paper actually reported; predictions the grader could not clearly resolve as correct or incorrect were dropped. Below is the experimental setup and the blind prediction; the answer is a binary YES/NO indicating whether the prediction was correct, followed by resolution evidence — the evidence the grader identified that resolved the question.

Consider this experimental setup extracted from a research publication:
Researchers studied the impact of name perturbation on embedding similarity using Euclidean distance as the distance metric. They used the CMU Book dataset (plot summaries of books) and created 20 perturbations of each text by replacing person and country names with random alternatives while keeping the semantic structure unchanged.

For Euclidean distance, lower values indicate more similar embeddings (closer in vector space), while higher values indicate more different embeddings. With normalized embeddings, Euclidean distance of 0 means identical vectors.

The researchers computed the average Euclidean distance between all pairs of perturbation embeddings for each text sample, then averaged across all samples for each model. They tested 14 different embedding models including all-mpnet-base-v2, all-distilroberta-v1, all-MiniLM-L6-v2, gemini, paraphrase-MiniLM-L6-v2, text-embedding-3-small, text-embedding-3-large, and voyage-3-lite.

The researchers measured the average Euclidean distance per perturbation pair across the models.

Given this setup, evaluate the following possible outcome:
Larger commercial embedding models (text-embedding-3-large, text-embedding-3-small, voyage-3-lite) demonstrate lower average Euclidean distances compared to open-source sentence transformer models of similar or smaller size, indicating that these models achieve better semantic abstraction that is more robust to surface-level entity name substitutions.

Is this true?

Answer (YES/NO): NO